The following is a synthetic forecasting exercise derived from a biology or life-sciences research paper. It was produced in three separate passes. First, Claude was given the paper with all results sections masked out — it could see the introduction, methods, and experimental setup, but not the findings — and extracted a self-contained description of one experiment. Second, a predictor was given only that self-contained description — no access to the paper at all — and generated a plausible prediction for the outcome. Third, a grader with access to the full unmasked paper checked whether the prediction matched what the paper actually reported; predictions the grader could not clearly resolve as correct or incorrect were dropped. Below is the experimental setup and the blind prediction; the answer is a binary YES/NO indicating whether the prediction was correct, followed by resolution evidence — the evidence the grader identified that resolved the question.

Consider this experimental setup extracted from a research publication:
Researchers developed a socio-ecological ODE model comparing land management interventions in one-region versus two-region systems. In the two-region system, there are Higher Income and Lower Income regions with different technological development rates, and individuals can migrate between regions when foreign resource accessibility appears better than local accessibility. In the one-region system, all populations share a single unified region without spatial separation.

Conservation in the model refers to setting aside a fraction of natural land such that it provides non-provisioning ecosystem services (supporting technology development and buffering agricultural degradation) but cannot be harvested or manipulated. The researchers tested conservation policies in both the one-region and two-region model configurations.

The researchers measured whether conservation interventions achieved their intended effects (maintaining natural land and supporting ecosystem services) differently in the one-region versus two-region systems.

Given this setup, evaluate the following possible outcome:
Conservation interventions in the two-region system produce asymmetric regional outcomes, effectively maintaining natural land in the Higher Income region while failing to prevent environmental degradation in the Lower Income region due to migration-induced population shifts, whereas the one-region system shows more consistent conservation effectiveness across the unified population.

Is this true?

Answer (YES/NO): NO